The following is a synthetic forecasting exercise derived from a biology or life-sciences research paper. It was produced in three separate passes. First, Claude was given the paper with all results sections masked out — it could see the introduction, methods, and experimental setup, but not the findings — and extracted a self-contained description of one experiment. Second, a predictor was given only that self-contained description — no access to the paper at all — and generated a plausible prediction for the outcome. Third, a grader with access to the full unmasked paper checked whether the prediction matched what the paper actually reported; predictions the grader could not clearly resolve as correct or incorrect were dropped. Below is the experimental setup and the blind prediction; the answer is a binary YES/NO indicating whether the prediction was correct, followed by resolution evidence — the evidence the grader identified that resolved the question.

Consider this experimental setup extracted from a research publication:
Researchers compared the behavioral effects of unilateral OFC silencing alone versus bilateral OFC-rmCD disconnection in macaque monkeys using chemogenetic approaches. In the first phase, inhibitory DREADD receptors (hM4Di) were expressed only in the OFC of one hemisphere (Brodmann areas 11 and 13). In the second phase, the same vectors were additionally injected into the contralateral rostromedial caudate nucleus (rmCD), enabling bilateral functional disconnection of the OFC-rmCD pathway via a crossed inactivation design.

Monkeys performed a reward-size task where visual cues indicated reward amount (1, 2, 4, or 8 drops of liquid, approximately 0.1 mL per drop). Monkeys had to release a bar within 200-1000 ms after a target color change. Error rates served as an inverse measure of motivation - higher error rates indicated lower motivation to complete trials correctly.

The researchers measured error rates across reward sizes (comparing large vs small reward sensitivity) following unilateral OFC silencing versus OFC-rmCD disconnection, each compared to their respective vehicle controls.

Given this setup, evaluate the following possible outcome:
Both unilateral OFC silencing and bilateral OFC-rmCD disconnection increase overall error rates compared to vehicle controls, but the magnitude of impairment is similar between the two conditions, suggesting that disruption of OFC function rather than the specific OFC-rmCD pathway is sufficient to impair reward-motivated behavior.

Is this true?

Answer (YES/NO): NO